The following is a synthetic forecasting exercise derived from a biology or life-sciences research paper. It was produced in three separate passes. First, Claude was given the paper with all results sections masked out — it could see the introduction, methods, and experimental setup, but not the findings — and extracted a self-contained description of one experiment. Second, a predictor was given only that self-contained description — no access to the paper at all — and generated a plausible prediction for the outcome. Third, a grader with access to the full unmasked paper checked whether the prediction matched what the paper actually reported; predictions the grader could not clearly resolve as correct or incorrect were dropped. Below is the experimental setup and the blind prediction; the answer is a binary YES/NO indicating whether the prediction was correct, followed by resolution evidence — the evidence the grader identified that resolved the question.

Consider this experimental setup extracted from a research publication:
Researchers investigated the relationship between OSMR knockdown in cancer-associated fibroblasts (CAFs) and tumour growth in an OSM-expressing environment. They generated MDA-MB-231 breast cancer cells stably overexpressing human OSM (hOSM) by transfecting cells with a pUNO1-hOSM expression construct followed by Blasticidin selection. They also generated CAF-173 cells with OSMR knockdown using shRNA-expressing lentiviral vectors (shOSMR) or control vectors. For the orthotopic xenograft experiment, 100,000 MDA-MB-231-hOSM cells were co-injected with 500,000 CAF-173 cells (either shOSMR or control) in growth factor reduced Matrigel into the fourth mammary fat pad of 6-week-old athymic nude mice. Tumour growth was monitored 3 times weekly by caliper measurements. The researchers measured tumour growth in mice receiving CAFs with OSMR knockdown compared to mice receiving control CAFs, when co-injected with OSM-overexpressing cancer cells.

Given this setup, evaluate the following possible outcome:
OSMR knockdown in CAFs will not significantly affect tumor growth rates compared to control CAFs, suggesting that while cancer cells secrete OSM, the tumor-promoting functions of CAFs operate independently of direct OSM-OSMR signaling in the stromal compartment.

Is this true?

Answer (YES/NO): NO